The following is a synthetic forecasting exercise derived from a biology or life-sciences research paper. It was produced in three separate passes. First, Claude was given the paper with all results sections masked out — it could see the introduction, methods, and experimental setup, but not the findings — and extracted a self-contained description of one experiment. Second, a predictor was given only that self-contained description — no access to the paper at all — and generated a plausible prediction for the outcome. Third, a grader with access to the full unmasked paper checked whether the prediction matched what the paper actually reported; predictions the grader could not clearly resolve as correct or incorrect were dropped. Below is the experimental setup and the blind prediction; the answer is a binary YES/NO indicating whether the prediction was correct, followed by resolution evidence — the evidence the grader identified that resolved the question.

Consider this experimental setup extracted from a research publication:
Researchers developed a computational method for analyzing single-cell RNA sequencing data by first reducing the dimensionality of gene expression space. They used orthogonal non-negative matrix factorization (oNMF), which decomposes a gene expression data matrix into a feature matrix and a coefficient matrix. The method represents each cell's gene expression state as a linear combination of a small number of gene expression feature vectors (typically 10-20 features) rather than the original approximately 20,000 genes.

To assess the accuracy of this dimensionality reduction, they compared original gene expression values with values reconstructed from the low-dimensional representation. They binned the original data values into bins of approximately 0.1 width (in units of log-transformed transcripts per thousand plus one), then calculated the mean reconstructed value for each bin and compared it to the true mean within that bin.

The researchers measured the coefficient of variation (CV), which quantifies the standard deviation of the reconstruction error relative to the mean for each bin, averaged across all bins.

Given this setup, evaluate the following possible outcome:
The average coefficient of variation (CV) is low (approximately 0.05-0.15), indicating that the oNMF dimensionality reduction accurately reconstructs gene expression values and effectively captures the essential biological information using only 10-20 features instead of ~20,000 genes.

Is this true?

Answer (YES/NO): NO